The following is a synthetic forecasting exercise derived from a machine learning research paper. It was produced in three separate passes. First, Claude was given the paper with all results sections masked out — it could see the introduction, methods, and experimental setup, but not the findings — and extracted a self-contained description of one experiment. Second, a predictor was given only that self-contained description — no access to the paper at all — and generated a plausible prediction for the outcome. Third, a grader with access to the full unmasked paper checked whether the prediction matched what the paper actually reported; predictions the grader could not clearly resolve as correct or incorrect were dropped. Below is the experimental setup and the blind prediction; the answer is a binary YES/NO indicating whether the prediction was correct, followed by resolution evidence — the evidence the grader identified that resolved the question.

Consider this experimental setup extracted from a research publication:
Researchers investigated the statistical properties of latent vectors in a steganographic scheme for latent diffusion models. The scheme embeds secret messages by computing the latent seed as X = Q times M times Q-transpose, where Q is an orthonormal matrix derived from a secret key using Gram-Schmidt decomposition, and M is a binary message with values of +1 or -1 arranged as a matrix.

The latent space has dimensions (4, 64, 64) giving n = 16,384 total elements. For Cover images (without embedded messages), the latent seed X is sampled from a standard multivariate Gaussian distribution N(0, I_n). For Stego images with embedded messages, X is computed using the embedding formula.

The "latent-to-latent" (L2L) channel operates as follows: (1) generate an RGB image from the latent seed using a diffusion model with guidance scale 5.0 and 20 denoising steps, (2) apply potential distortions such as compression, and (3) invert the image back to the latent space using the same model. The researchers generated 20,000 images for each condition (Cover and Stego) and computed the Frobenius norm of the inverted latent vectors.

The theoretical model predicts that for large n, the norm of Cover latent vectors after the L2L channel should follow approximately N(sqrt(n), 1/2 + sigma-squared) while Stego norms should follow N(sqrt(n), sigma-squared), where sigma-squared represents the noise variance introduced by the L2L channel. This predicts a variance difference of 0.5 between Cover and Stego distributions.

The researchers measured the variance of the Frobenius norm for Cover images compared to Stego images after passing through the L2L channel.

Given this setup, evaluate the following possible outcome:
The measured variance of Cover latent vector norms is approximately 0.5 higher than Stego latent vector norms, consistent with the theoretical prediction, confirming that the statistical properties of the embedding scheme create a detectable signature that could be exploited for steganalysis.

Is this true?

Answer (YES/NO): YES